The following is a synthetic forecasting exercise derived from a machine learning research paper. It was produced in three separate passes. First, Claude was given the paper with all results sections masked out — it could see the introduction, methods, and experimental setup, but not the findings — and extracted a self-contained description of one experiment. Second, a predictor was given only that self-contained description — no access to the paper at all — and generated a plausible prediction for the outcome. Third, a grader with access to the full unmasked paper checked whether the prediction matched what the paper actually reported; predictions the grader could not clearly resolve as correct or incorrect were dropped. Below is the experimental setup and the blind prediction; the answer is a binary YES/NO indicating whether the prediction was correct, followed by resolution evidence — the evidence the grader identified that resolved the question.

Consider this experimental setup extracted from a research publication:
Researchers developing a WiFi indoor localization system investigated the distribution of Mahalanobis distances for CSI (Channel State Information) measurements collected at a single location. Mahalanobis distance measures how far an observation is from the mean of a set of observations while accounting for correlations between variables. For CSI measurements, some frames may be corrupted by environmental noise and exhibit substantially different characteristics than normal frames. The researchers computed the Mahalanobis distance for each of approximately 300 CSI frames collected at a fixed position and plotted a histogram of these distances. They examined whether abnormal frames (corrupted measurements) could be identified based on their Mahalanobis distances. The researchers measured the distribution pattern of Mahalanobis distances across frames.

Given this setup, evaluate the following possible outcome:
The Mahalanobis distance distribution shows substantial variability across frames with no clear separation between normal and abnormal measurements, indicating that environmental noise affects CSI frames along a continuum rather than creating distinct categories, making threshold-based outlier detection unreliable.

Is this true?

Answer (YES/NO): NO